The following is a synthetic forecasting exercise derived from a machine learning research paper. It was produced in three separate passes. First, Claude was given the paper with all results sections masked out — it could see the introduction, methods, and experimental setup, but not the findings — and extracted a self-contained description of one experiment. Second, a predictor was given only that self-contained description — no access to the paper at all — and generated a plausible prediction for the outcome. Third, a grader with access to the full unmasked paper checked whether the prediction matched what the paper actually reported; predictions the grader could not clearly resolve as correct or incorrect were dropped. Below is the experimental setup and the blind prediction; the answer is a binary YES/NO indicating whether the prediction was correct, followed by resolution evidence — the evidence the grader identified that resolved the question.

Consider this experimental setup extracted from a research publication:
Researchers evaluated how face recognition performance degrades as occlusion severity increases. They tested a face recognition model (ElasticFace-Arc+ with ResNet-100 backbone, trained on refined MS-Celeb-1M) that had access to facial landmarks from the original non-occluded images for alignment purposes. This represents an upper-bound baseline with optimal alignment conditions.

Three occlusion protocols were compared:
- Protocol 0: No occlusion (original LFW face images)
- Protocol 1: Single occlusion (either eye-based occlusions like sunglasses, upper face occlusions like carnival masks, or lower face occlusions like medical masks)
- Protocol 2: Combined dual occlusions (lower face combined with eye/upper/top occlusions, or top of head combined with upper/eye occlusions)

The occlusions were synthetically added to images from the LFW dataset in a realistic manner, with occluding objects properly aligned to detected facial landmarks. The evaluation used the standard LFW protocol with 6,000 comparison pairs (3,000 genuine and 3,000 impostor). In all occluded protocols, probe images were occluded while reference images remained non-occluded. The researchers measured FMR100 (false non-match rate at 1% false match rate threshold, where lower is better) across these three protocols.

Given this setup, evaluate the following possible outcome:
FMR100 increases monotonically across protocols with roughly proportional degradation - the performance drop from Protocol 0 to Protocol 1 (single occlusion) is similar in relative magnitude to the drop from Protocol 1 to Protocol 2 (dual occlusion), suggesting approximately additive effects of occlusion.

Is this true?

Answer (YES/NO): NO